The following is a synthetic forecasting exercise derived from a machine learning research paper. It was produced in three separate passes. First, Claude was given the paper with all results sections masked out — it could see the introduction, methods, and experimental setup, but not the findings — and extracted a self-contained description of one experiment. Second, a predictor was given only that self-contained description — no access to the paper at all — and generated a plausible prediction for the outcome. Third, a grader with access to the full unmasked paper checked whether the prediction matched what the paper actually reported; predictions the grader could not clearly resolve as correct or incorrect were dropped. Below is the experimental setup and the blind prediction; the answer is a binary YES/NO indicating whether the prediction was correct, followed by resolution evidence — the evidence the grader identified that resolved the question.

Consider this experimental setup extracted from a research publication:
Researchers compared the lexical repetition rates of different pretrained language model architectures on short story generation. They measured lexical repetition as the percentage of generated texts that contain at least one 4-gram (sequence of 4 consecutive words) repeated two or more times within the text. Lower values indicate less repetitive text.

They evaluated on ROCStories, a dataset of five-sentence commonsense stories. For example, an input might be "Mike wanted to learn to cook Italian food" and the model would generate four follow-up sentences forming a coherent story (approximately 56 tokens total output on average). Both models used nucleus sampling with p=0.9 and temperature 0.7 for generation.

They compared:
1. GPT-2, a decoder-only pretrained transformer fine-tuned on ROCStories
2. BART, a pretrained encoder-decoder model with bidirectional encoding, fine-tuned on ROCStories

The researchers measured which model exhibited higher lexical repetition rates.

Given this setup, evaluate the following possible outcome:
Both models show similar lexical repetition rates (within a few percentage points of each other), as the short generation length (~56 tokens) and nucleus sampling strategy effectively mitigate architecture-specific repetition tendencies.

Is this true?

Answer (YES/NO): YES